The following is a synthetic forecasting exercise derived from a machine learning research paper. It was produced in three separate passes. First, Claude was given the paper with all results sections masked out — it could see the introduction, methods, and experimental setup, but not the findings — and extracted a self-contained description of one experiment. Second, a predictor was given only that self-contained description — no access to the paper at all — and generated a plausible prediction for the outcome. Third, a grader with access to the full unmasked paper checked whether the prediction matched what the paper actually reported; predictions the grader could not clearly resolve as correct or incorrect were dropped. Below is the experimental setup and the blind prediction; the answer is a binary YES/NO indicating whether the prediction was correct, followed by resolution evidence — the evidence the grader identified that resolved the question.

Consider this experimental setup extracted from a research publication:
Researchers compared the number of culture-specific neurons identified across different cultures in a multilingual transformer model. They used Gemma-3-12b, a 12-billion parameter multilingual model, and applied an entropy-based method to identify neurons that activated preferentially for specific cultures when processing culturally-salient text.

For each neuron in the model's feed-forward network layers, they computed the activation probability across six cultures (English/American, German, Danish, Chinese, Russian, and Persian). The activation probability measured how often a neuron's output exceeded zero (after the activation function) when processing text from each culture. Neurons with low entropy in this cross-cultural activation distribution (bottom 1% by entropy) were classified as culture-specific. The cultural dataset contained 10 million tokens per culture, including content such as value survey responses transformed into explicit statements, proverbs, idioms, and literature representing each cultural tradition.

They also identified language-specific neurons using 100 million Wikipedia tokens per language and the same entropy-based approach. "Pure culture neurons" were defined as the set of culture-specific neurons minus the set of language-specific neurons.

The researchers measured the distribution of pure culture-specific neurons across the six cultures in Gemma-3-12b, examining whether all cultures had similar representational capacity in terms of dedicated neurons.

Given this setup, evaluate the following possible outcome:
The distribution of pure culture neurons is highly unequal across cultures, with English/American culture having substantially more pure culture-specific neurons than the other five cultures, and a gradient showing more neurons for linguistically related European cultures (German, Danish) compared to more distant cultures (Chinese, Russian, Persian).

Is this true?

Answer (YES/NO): NO